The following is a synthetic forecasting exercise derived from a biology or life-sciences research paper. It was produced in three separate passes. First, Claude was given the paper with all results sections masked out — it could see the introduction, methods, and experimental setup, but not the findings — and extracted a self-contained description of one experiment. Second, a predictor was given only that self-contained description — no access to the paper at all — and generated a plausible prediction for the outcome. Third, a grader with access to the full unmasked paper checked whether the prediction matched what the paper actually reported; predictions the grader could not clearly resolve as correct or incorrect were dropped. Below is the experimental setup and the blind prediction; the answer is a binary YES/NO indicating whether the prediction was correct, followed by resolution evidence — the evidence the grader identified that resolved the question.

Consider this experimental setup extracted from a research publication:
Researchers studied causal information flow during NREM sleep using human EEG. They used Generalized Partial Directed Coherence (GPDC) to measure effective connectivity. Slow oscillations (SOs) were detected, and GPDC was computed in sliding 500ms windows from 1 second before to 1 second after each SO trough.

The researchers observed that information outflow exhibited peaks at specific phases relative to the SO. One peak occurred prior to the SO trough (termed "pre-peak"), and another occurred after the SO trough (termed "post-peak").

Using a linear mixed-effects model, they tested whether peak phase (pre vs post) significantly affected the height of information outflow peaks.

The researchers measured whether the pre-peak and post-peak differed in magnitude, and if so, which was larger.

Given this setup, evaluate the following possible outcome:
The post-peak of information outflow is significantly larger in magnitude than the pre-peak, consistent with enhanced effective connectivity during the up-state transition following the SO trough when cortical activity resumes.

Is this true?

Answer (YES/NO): NO